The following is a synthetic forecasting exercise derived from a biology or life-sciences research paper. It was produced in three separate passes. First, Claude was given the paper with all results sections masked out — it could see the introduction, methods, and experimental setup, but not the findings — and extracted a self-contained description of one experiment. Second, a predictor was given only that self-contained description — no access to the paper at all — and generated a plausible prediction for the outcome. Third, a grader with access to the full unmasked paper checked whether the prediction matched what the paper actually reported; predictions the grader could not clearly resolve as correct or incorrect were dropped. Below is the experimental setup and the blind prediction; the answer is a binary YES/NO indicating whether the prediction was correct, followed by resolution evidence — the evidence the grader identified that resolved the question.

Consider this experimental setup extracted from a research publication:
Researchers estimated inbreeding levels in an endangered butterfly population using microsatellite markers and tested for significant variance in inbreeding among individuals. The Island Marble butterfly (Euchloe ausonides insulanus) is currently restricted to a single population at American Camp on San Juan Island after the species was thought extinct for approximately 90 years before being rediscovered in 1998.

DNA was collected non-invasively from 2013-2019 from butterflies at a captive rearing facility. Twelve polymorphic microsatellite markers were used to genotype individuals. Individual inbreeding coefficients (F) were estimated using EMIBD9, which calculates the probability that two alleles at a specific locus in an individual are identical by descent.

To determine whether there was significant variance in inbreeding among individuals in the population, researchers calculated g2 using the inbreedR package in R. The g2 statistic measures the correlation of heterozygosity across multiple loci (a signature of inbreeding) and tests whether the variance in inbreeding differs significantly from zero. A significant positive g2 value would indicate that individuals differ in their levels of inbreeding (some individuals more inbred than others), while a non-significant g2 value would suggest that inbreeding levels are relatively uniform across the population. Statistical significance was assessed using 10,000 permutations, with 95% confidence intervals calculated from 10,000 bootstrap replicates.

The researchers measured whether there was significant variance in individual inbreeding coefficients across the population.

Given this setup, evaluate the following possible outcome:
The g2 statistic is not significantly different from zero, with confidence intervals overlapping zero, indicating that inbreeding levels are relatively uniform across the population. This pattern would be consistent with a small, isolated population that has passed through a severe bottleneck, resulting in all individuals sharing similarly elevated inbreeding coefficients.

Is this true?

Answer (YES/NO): NO